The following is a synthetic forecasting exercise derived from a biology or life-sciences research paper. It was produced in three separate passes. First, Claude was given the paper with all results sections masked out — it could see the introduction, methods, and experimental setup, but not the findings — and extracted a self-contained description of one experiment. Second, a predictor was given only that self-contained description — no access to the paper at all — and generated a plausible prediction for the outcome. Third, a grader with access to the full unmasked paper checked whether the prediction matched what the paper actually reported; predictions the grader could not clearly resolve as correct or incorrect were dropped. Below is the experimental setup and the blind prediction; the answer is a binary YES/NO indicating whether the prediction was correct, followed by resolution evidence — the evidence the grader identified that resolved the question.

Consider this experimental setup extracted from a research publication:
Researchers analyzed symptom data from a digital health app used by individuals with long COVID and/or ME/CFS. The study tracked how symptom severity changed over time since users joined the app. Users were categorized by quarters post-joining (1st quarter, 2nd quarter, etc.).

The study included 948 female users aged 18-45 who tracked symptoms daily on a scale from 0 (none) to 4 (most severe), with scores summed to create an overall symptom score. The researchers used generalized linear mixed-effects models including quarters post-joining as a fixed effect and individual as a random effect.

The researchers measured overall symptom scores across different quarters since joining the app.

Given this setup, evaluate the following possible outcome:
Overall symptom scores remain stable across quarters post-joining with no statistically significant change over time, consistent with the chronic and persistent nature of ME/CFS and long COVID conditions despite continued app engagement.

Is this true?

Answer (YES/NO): NO